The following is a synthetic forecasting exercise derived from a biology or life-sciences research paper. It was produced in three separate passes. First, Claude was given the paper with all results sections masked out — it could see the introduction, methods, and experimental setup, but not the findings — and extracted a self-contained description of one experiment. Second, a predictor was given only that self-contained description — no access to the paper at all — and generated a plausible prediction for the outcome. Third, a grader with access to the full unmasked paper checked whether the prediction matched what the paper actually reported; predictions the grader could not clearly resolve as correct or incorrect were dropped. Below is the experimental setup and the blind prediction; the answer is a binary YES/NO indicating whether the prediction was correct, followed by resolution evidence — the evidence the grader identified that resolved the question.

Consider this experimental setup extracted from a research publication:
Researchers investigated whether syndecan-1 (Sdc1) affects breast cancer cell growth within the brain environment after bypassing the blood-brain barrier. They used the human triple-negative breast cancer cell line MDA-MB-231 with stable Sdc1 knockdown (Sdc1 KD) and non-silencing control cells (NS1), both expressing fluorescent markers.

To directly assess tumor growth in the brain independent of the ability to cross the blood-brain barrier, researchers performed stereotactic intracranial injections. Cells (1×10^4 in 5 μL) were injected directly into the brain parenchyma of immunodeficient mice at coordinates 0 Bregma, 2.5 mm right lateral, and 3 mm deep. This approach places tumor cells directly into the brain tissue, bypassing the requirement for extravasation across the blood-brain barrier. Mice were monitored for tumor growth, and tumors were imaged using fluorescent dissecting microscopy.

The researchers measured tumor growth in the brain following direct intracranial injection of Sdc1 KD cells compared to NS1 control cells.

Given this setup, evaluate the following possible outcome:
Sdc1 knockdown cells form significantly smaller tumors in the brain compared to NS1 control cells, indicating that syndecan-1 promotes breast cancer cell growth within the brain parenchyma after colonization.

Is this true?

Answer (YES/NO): NO